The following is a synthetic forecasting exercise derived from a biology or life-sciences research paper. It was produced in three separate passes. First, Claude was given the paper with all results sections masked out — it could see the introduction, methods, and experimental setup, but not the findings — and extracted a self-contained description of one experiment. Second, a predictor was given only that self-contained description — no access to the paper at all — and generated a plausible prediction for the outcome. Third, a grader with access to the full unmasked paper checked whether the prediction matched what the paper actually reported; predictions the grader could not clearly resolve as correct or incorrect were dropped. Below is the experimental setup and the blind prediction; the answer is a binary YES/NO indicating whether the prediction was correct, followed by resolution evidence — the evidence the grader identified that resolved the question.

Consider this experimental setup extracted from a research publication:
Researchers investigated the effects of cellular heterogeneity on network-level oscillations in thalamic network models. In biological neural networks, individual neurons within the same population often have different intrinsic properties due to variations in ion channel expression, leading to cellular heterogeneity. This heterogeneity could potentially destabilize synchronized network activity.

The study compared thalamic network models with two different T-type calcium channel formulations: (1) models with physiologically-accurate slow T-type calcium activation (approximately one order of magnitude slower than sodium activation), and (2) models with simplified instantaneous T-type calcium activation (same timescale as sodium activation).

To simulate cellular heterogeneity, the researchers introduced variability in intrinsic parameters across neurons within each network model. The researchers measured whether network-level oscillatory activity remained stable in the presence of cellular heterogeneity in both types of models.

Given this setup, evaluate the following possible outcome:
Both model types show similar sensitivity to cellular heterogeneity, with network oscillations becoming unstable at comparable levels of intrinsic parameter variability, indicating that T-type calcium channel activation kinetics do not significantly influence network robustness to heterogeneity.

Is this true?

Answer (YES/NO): NO